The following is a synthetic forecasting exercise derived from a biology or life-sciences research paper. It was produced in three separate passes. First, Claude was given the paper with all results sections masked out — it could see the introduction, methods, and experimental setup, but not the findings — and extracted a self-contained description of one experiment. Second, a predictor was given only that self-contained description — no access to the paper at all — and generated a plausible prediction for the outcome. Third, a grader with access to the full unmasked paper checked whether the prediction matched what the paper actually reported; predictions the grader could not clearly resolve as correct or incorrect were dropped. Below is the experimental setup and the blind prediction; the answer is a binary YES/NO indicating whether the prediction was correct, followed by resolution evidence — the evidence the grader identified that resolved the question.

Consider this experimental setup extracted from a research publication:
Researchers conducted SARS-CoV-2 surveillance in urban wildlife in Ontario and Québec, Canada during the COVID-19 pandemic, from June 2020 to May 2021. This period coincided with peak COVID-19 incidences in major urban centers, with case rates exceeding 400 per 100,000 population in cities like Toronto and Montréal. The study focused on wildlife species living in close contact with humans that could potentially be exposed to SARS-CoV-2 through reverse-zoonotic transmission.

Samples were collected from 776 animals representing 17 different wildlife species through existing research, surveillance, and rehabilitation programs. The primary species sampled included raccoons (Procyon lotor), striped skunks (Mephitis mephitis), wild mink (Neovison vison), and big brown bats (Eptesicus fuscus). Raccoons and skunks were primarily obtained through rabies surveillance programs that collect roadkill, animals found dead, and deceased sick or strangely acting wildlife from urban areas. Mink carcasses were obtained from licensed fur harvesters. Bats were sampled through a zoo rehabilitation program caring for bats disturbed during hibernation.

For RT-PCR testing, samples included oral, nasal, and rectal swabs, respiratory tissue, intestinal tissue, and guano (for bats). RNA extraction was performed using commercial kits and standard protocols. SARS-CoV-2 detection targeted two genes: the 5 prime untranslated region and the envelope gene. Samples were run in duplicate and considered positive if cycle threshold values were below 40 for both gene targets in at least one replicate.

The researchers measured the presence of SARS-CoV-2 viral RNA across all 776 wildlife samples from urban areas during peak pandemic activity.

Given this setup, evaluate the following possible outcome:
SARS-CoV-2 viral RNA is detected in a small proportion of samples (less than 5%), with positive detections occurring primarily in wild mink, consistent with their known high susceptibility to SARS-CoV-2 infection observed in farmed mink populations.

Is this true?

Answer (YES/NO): NO